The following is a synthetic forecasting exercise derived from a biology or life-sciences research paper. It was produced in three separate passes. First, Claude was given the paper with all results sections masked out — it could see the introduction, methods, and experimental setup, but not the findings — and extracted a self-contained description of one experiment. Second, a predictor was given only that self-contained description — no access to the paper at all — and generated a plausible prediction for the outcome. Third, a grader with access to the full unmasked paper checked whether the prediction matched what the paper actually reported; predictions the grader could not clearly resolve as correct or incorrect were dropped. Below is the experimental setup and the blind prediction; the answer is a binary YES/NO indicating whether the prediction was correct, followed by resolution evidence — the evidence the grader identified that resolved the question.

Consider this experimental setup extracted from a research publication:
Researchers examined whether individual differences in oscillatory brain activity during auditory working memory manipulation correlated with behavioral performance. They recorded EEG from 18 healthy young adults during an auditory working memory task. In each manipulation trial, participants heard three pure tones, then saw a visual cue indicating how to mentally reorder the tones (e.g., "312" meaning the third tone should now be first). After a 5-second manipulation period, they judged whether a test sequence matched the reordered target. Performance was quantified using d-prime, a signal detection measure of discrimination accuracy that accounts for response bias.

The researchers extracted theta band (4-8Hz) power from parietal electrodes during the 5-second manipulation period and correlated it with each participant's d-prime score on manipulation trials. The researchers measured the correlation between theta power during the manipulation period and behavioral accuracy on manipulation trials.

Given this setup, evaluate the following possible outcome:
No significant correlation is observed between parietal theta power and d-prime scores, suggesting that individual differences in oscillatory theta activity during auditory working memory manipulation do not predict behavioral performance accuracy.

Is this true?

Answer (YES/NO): NO